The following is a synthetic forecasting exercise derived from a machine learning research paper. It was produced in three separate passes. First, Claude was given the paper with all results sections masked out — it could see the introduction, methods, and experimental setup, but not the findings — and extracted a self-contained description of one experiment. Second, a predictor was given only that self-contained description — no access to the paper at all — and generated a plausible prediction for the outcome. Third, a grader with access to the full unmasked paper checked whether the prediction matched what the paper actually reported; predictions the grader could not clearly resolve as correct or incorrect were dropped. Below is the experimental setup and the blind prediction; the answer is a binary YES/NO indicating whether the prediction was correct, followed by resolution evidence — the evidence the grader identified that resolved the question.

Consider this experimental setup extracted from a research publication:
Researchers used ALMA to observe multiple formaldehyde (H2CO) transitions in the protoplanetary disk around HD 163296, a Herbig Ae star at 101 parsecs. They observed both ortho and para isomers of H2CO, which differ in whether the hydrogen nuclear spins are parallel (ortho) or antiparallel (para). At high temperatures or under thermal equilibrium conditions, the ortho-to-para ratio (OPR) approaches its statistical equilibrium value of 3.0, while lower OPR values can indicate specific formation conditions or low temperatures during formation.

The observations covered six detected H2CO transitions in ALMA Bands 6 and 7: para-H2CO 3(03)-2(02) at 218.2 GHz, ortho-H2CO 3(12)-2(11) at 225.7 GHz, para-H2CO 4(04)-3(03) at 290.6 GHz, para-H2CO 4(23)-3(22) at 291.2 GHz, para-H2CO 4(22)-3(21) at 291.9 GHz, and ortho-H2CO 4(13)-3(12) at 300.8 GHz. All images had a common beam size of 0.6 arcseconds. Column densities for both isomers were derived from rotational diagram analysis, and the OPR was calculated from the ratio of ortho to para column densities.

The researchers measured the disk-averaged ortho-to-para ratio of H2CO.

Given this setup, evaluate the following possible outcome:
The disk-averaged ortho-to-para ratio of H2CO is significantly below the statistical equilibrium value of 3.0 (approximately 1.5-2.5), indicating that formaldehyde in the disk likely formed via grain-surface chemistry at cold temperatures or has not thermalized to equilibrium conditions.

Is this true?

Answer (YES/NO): NO